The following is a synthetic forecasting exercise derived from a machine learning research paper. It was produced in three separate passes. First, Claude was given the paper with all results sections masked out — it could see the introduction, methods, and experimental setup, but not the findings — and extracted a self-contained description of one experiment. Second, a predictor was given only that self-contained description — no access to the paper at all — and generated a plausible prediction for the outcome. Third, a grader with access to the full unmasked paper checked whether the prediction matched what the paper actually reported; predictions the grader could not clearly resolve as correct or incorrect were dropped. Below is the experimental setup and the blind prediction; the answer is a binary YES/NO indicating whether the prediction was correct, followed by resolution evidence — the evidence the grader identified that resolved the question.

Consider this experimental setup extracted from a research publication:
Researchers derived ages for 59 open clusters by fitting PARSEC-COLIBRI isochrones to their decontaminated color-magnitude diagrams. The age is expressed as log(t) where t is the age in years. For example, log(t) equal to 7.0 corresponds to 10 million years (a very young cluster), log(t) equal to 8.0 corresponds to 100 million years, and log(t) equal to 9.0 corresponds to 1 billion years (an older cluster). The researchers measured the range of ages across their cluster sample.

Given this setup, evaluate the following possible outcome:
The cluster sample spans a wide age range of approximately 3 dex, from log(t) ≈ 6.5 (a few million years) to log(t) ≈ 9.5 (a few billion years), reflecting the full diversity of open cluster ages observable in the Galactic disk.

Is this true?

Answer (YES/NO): NO